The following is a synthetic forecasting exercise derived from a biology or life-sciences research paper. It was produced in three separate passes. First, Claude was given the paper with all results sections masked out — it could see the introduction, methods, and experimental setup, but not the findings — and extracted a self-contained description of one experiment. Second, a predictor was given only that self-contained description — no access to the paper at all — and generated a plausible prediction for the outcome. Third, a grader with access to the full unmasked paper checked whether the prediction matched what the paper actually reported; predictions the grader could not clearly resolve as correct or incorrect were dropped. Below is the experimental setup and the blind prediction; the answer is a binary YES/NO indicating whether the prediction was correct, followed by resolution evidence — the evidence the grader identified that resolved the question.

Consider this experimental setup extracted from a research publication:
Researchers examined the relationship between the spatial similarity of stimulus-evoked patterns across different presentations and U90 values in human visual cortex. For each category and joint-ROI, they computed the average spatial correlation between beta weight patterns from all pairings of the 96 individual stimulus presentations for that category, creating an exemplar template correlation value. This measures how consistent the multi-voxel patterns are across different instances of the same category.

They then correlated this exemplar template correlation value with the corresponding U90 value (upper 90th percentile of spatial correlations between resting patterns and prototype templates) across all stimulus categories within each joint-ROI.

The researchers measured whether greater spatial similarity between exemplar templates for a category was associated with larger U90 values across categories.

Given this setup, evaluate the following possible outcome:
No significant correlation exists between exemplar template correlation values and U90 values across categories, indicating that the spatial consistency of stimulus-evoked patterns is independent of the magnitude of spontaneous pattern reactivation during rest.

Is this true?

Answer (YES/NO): NO